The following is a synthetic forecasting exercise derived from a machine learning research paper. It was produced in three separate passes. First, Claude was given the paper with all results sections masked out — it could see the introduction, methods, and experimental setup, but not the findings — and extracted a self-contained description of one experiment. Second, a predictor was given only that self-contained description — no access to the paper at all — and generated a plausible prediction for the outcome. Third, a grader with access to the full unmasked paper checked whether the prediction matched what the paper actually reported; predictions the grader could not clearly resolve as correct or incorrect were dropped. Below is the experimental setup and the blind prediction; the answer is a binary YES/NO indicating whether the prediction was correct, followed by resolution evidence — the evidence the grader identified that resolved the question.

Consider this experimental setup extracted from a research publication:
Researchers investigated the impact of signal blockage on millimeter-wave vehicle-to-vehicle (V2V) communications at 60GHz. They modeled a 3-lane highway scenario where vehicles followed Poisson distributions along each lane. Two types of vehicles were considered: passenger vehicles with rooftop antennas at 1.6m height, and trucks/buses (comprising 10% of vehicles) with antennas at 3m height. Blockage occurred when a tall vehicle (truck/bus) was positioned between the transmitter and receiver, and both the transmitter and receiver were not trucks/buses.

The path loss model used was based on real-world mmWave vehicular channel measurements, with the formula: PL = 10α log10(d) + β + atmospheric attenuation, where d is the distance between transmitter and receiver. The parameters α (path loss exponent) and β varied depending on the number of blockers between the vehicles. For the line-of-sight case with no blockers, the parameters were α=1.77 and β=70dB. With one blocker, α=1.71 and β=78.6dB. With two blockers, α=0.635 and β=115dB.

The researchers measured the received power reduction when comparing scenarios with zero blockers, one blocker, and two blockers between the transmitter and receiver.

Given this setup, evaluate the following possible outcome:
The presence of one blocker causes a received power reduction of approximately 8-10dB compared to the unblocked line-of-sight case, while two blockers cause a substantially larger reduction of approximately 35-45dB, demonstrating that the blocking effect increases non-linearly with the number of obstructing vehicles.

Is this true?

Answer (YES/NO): NO